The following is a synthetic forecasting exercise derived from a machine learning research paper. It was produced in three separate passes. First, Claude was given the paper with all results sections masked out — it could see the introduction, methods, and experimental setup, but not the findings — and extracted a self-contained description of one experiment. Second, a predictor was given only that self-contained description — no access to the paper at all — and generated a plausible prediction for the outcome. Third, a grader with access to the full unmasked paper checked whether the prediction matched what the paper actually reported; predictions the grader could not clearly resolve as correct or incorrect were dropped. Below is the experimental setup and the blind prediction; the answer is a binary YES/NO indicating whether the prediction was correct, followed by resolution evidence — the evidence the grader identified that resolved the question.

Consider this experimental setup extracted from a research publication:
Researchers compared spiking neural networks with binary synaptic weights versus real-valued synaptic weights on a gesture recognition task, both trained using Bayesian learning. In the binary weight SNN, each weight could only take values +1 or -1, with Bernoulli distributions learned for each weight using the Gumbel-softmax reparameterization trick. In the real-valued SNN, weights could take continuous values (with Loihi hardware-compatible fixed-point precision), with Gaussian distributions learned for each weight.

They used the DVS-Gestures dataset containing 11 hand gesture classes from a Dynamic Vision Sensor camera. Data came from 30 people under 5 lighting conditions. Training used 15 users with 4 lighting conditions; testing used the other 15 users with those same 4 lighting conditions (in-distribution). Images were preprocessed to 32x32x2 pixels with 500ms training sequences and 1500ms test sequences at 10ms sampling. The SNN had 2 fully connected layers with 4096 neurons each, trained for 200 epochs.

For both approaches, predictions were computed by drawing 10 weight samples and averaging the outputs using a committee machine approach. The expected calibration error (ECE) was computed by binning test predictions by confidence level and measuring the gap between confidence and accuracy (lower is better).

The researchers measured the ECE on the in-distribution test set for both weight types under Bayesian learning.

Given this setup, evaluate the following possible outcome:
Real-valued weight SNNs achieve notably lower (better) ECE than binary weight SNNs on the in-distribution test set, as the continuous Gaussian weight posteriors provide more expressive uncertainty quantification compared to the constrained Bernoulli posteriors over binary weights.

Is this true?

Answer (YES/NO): NO